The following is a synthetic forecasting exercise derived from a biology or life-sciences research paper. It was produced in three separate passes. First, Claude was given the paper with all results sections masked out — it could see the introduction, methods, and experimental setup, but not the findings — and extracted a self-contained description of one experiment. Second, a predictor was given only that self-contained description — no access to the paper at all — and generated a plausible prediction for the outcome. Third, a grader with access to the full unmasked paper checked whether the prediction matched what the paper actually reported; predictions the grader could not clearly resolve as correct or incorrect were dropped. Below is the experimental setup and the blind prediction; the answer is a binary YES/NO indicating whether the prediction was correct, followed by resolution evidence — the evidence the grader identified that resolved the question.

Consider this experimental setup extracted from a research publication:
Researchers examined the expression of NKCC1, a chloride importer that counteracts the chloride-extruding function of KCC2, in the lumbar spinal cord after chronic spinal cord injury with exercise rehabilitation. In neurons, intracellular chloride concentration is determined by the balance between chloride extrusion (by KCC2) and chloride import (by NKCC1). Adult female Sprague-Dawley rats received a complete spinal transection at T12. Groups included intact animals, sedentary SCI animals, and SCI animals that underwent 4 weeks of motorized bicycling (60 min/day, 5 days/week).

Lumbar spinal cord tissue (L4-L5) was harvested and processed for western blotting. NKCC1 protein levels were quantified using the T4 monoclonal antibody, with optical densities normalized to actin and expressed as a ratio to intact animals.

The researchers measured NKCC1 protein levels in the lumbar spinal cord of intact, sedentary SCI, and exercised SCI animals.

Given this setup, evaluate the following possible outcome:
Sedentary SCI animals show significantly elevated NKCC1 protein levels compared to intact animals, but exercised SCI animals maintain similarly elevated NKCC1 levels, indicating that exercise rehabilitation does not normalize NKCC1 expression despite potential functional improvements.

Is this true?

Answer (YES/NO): NO